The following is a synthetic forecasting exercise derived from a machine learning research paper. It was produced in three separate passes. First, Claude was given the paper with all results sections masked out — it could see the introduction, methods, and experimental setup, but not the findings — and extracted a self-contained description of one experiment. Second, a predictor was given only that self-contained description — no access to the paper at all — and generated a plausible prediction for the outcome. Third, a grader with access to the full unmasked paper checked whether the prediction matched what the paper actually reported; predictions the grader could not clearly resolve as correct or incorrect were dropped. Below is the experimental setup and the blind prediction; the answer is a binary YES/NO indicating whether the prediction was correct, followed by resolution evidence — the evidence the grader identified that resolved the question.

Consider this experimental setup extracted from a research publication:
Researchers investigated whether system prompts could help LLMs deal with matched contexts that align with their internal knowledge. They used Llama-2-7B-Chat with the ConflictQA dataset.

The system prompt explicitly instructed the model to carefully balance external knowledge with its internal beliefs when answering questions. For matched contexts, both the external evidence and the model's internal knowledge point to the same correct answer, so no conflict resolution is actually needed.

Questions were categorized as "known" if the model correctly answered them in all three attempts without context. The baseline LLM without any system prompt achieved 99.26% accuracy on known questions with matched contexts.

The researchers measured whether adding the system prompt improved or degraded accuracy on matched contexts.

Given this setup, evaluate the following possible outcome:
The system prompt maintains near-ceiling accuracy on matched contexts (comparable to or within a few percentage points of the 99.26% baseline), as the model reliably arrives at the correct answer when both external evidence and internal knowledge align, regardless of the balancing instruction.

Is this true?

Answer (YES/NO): NO